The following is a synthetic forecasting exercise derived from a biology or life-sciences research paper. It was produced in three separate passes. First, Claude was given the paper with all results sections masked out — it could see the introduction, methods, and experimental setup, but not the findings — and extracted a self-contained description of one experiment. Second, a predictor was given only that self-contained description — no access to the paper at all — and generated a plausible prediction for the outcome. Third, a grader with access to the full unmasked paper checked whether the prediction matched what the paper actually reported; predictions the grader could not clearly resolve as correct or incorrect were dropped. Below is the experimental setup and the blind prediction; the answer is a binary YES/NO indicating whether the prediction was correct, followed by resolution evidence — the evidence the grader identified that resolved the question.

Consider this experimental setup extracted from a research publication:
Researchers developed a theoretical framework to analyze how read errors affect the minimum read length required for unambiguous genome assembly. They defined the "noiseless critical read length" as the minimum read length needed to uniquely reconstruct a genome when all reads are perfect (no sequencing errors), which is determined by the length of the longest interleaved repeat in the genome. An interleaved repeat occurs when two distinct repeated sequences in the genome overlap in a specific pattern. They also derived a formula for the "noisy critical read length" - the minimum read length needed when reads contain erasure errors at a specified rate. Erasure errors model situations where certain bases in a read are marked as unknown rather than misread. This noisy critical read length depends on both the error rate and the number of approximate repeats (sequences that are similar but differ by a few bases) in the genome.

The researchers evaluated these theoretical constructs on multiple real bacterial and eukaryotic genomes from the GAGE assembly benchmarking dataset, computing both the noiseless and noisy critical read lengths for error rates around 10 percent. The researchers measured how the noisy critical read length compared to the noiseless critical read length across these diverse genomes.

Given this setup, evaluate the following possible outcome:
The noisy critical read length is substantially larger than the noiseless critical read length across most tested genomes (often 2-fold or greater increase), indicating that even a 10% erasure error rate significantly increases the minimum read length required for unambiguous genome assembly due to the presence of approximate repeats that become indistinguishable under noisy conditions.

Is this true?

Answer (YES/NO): NO